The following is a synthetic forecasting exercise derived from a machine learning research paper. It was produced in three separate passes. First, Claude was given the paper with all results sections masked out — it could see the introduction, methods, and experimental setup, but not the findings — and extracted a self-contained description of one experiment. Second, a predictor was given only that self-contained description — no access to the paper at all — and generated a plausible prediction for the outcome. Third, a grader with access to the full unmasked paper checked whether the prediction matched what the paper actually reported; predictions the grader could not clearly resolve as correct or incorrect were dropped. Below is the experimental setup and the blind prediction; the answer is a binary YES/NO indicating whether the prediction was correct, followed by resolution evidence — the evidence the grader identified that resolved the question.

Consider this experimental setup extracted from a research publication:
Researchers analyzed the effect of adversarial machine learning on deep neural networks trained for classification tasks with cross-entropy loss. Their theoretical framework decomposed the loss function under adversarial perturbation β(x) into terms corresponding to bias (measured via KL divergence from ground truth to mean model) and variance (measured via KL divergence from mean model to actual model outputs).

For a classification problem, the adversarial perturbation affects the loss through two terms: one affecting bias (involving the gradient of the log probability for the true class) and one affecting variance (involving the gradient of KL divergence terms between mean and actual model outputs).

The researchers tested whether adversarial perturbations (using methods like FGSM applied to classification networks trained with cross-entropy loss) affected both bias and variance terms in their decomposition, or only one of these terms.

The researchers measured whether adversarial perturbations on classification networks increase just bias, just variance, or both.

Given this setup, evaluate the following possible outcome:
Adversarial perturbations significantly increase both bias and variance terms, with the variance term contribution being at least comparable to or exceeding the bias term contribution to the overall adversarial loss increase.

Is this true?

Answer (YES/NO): NO